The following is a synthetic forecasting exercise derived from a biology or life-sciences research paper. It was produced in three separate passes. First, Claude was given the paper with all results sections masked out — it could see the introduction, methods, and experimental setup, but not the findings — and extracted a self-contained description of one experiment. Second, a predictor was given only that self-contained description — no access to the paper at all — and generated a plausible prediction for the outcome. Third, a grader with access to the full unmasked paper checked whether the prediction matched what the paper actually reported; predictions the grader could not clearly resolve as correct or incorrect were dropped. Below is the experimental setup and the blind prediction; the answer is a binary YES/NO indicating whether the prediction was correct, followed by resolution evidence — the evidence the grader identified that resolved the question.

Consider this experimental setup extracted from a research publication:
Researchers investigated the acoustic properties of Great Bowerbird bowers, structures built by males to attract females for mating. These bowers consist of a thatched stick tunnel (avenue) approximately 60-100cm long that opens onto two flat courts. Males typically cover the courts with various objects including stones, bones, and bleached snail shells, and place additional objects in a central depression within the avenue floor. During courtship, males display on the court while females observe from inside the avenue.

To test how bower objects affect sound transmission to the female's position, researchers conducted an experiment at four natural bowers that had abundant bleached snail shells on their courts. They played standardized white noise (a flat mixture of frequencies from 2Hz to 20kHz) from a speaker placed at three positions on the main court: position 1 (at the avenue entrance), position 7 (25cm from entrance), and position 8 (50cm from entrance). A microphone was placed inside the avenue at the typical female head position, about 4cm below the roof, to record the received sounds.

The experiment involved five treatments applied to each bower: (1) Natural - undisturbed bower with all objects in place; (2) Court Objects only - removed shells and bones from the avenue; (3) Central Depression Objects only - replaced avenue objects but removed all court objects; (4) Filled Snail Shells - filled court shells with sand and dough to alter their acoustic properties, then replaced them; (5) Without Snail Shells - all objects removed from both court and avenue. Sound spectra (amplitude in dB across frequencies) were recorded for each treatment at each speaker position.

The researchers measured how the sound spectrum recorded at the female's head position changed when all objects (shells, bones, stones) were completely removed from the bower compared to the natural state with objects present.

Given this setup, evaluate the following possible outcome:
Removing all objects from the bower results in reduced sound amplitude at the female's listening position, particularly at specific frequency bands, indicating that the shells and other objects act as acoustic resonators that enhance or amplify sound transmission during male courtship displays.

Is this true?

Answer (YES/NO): NO